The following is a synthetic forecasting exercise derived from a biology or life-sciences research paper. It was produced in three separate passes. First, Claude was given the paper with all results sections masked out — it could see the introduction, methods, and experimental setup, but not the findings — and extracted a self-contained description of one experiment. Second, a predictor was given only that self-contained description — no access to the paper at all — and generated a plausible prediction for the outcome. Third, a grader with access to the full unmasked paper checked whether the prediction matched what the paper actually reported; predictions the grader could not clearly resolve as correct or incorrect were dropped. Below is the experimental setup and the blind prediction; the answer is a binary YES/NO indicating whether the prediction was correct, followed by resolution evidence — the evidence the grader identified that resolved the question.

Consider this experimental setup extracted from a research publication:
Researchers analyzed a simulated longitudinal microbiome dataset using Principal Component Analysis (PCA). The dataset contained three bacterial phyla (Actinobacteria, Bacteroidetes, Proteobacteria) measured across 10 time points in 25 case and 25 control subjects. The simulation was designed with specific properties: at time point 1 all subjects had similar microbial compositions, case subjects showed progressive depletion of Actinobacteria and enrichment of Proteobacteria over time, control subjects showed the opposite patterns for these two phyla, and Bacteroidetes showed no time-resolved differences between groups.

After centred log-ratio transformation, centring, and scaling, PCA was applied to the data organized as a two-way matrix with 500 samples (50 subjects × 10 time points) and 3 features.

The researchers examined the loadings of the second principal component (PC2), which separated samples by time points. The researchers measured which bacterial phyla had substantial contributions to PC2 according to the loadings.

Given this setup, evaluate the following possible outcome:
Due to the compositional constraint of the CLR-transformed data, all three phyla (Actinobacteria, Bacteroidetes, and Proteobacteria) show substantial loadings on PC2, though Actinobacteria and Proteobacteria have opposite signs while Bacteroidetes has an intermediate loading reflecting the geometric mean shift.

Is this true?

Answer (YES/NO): NO